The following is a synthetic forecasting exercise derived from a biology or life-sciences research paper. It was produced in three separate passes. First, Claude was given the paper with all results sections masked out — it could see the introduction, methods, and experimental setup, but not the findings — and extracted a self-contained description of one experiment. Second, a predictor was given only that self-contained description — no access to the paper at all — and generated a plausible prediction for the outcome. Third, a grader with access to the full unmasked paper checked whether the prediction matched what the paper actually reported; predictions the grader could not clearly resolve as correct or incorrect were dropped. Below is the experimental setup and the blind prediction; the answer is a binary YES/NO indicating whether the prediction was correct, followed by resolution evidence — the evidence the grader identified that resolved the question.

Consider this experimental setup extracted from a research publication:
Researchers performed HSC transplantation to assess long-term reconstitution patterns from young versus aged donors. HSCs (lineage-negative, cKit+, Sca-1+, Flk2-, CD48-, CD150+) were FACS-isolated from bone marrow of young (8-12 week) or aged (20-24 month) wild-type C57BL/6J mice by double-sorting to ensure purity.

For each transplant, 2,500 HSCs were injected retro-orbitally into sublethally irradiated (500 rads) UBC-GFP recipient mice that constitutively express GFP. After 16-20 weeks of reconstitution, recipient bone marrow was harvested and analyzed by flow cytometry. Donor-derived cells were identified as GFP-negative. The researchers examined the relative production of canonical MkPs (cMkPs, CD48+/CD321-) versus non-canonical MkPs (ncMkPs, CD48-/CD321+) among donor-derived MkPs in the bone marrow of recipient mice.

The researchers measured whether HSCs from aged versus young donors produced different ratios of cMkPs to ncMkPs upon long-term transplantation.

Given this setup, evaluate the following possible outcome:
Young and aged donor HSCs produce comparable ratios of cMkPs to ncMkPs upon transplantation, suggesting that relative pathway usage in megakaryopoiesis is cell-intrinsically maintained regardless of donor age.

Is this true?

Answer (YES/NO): NO